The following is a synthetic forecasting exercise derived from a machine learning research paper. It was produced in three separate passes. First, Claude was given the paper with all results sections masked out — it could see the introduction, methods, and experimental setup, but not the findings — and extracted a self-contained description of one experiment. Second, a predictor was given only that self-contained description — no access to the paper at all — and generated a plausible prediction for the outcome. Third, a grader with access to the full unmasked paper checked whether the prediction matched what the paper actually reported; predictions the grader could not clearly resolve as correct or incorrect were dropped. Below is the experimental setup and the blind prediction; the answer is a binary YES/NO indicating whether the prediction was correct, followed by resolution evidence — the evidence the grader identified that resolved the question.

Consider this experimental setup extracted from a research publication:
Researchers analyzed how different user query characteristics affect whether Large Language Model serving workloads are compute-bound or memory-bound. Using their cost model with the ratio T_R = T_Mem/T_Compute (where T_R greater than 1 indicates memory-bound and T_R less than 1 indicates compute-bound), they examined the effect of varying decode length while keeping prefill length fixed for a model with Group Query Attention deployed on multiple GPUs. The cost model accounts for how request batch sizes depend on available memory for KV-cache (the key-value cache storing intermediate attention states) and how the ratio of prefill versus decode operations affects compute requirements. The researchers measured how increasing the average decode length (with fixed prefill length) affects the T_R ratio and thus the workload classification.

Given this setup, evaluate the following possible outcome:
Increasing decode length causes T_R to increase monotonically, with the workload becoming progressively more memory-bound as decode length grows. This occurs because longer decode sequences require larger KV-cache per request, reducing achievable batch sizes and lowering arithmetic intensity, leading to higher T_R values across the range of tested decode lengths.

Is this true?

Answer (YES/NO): YES